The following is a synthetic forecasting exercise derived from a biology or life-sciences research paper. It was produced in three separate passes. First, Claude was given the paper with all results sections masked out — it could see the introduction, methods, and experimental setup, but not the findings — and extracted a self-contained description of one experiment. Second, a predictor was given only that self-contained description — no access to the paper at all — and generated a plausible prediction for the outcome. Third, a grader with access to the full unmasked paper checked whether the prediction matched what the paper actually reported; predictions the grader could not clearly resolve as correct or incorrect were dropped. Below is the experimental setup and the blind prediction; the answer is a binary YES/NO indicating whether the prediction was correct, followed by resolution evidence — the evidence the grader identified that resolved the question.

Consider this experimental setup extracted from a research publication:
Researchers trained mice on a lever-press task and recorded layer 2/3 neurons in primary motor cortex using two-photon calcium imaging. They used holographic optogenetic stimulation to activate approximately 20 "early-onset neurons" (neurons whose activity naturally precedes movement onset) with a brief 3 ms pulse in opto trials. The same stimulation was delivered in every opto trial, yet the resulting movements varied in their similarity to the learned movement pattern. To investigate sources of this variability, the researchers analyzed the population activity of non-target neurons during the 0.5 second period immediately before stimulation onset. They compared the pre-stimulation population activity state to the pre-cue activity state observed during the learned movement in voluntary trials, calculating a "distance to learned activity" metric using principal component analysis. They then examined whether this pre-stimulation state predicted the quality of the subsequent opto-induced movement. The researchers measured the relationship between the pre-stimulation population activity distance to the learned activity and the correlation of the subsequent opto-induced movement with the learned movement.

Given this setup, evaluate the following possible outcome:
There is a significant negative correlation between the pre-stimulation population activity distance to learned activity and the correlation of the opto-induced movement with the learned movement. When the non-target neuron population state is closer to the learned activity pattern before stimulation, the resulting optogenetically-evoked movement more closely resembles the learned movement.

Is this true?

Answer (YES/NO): YES